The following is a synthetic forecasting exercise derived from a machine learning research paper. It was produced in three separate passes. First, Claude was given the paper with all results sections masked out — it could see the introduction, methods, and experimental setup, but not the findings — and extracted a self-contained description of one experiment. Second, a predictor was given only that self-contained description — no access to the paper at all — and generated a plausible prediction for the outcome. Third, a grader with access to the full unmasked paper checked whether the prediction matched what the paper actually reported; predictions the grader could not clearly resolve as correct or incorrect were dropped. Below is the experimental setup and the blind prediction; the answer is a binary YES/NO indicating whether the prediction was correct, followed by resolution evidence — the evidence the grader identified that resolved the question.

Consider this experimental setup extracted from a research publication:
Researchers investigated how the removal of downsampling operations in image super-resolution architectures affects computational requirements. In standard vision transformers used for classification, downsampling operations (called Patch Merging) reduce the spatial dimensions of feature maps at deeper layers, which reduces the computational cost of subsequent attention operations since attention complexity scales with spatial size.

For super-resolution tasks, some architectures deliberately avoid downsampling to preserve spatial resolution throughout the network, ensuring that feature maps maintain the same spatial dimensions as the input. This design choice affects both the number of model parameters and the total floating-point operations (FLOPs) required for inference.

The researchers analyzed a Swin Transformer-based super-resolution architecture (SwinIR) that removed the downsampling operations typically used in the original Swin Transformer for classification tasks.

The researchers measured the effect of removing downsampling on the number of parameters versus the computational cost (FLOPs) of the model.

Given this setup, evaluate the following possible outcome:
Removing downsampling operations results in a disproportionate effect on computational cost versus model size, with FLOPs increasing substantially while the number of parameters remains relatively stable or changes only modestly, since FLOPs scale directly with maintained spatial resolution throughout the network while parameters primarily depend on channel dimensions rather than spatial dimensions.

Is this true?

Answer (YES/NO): NO